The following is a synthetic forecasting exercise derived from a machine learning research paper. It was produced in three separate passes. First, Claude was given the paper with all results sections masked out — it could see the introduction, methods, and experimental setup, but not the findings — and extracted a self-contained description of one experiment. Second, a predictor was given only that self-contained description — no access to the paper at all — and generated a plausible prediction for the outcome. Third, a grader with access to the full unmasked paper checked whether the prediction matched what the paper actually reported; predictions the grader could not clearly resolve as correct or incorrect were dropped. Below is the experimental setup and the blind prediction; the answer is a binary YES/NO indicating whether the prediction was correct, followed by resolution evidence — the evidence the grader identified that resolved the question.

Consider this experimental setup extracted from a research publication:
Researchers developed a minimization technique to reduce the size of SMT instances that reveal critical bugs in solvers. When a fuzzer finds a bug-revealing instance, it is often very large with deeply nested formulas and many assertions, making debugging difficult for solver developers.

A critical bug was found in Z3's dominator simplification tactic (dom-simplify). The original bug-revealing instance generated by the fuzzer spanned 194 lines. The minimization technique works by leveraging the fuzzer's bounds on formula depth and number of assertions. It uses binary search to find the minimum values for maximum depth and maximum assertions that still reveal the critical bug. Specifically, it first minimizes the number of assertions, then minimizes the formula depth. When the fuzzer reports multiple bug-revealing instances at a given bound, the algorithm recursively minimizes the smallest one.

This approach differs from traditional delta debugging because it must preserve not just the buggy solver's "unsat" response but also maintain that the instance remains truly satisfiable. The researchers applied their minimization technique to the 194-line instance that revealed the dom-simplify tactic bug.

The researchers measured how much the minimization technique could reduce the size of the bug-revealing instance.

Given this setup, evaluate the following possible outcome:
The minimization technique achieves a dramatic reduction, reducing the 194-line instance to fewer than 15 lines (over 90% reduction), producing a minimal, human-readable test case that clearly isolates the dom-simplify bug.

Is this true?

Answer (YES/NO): NO